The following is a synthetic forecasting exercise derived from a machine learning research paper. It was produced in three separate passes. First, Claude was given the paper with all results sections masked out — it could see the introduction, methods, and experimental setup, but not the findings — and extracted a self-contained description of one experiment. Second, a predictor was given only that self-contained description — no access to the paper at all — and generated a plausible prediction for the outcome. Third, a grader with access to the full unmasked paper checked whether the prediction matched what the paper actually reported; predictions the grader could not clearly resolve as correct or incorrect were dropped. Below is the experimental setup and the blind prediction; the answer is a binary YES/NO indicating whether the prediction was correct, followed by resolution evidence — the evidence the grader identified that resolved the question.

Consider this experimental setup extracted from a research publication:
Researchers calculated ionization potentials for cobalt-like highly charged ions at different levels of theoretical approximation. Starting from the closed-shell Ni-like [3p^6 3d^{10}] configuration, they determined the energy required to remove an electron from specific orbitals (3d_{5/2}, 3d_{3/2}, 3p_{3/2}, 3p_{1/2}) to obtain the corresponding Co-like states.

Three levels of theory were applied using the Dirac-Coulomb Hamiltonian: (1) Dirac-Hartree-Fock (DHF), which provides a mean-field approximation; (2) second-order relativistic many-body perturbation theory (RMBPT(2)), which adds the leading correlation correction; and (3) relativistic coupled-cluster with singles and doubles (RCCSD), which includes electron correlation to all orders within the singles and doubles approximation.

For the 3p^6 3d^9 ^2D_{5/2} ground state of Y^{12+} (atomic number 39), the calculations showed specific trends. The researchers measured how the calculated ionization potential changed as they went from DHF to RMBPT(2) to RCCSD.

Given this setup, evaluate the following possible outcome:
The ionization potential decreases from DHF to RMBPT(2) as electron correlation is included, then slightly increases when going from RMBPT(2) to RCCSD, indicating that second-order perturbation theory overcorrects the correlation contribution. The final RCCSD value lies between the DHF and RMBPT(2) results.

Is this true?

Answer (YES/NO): YES